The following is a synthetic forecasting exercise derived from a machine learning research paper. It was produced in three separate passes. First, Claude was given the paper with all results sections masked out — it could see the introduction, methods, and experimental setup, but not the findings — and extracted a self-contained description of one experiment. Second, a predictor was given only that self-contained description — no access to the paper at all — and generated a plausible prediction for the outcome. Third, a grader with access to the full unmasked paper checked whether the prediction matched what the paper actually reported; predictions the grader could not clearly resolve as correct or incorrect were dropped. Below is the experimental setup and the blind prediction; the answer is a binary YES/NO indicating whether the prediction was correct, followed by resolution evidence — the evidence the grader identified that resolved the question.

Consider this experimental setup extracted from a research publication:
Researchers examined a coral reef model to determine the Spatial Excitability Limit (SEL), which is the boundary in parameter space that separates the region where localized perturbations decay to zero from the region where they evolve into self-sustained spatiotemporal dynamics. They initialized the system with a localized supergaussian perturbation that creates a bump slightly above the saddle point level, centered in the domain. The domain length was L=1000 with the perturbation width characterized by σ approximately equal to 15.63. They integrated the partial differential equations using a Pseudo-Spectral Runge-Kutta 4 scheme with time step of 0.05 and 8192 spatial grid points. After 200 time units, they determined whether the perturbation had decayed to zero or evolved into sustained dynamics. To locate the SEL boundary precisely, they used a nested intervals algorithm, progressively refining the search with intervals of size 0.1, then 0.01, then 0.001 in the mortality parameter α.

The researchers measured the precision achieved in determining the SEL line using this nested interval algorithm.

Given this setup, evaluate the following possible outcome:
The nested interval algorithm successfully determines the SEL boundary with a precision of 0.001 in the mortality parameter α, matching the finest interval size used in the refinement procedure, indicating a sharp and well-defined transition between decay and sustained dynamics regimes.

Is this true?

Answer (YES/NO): NO